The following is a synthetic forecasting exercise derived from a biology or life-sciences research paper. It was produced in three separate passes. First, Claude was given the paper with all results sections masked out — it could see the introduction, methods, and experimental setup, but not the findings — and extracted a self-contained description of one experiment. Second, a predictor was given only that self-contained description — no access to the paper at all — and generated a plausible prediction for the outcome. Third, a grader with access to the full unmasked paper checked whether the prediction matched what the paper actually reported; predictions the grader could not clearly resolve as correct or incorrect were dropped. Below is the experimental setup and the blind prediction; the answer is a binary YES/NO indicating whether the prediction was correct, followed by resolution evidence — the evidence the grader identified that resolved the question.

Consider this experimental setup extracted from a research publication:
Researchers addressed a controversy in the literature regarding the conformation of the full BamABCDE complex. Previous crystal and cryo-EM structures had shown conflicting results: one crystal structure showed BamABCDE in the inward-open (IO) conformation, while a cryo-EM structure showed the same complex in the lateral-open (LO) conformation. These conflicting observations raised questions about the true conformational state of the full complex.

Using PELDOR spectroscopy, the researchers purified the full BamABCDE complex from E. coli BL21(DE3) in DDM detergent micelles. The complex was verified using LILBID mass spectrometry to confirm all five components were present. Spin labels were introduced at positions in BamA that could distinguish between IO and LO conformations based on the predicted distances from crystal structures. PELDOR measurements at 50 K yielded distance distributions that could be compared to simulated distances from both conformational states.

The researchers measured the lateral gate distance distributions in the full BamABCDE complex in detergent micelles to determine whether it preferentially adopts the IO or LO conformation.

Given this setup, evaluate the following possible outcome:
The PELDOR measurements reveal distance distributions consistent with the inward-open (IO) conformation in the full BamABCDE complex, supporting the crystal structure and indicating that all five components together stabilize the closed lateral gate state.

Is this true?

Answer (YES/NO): NO